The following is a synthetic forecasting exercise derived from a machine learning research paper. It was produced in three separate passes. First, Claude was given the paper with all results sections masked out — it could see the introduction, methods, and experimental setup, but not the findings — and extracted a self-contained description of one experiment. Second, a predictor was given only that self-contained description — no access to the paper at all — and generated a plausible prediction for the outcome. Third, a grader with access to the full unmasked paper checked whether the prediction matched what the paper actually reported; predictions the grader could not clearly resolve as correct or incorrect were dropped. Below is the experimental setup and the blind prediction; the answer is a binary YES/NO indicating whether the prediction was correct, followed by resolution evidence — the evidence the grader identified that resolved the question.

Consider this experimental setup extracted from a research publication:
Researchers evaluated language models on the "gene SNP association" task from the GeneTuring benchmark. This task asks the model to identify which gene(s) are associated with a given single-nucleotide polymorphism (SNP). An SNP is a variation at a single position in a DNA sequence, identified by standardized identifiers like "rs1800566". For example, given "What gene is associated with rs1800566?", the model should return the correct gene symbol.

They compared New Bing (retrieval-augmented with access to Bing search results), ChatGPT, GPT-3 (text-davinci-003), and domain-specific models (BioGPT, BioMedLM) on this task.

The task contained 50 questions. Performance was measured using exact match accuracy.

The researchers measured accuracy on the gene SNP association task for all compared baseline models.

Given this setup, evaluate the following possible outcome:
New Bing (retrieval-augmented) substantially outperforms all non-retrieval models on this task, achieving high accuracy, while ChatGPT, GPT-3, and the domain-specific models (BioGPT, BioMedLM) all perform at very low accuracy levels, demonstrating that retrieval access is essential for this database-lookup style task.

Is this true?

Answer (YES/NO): NO